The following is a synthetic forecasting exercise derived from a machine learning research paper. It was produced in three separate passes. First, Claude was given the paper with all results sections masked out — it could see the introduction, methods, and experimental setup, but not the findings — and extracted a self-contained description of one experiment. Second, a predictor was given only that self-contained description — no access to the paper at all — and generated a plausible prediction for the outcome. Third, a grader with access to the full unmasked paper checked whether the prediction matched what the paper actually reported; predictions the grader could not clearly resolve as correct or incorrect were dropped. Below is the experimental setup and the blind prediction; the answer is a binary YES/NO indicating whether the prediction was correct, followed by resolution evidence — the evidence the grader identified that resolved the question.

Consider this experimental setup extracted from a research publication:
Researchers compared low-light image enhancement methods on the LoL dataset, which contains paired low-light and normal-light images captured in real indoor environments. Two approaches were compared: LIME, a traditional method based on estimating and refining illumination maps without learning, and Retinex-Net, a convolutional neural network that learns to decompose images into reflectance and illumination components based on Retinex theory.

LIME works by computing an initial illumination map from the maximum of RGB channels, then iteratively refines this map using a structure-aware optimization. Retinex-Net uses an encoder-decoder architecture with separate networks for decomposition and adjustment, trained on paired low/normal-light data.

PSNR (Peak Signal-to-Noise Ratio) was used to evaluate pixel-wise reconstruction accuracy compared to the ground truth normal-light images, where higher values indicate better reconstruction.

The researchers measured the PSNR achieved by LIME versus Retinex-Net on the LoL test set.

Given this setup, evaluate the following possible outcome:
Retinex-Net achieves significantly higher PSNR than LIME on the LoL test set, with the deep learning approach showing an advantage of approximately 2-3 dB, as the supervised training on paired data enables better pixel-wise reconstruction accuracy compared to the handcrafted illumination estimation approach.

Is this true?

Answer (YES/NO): NO